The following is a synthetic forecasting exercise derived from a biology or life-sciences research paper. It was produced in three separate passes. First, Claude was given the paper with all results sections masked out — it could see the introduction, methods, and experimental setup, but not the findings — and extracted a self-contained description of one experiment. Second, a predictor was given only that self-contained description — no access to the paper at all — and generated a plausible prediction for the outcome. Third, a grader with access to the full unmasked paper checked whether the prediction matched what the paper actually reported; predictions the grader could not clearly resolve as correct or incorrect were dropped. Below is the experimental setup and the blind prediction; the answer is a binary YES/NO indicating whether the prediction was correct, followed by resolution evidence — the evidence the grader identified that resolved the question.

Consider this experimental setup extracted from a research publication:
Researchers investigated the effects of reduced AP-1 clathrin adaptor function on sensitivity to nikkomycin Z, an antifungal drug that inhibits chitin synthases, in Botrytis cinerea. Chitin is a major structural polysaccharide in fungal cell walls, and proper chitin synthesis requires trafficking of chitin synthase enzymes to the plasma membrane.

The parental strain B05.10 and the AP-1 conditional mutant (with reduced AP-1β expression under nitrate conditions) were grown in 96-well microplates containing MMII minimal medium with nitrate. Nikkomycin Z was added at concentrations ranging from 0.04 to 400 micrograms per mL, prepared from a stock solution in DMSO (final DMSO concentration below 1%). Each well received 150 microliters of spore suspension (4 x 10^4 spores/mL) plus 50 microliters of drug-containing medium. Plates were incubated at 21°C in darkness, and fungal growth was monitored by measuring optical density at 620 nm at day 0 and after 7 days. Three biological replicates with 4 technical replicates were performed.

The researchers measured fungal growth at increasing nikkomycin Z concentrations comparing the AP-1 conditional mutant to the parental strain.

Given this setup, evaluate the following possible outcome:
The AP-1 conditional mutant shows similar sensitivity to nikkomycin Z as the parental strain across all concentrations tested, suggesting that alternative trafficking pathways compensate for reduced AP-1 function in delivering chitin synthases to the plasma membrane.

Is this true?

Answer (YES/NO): NO